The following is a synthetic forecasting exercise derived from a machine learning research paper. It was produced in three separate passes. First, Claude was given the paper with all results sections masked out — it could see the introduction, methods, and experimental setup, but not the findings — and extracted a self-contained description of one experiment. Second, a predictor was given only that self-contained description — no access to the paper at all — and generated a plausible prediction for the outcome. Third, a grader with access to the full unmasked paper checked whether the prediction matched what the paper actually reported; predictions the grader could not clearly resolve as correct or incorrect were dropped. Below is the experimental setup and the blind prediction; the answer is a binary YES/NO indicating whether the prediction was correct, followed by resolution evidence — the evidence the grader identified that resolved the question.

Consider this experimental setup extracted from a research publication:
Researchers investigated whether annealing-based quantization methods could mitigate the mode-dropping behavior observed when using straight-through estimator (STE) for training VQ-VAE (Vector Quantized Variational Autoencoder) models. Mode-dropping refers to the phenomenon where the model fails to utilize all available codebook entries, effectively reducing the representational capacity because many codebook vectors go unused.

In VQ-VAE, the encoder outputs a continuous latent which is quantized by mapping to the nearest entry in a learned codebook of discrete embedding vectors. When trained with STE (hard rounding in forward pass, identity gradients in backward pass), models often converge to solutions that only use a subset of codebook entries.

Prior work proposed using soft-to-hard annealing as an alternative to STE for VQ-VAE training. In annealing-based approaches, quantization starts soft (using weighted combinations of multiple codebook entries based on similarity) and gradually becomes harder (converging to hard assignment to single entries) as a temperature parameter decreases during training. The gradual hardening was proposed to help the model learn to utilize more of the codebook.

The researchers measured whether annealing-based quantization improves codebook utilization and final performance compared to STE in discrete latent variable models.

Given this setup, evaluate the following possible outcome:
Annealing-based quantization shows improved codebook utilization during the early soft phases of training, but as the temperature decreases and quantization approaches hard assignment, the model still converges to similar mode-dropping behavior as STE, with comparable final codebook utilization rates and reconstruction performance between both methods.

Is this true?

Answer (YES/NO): YES